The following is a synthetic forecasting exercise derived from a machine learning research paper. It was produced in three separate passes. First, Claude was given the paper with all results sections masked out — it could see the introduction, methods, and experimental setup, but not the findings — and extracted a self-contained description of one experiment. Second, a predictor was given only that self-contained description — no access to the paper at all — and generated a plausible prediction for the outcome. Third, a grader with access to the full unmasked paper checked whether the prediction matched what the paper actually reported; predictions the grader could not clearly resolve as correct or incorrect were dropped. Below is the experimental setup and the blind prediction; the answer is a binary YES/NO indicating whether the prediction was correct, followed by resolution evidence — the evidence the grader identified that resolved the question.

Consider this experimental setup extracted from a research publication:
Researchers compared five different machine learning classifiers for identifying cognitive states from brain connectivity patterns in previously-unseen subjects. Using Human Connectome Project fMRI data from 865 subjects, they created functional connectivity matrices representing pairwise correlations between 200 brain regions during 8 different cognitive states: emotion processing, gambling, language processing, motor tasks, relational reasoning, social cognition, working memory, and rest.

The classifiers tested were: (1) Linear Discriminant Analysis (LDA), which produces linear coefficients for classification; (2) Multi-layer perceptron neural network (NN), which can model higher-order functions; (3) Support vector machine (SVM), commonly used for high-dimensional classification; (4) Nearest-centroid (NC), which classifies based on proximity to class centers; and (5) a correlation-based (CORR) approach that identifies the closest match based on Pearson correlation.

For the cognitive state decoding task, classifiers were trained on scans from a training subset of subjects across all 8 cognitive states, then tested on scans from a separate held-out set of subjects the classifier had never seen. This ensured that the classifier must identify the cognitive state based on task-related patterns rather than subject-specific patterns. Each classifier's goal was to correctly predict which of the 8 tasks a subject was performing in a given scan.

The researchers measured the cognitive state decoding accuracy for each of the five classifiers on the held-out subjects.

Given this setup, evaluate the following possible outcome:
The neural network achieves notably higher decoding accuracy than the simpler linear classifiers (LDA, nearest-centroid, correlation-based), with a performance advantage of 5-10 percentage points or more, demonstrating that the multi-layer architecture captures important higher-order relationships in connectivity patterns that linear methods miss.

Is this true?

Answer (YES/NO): NO